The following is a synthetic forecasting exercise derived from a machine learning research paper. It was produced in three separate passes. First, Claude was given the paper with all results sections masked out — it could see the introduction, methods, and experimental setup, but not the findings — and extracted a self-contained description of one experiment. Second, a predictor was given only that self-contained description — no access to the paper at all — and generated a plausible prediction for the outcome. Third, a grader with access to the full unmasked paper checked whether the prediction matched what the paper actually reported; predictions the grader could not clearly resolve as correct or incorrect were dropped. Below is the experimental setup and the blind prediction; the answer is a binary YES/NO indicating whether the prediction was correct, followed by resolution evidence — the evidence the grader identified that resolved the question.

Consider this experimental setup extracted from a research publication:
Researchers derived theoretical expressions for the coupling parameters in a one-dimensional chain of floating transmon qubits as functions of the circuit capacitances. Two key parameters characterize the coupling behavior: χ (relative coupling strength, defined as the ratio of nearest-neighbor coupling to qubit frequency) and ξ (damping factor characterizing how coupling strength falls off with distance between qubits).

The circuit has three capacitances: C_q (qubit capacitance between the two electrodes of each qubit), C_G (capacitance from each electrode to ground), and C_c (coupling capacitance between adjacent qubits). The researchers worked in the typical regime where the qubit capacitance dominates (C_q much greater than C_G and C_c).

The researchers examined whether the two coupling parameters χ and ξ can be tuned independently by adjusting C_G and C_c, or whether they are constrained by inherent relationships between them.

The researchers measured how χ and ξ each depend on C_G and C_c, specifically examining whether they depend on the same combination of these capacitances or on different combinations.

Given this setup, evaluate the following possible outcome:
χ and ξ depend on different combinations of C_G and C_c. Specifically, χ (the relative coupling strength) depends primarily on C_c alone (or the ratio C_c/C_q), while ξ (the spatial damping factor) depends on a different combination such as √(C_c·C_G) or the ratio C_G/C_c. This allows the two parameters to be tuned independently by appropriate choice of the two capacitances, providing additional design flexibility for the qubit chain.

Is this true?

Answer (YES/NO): NO